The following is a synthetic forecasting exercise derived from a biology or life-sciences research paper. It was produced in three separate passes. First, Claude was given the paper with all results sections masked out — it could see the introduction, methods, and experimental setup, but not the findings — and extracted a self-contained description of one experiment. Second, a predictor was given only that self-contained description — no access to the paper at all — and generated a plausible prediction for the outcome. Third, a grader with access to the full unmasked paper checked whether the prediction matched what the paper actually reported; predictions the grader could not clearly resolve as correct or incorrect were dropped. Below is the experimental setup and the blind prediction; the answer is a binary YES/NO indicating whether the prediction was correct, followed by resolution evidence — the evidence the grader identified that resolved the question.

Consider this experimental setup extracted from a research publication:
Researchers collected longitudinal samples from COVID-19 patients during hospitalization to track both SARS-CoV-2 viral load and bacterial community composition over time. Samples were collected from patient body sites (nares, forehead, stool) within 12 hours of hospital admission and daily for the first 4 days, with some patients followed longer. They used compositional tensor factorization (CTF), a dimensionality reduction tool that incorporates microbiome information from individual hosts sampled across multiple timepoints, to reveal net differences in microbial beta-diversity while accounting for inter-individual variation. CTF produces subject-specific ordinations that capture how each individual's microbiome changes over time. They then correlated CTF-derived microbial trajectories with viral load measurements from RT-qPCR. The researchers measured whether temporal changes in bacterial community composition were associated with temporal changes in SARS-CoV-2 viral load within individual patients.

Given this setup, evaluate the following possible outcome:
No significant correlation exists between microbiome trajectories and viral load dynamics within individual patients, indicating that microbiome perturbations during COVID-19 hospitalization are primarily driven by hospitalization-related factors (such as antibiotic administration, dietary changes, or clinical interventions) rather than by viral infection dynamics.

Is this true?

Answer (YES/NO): NO